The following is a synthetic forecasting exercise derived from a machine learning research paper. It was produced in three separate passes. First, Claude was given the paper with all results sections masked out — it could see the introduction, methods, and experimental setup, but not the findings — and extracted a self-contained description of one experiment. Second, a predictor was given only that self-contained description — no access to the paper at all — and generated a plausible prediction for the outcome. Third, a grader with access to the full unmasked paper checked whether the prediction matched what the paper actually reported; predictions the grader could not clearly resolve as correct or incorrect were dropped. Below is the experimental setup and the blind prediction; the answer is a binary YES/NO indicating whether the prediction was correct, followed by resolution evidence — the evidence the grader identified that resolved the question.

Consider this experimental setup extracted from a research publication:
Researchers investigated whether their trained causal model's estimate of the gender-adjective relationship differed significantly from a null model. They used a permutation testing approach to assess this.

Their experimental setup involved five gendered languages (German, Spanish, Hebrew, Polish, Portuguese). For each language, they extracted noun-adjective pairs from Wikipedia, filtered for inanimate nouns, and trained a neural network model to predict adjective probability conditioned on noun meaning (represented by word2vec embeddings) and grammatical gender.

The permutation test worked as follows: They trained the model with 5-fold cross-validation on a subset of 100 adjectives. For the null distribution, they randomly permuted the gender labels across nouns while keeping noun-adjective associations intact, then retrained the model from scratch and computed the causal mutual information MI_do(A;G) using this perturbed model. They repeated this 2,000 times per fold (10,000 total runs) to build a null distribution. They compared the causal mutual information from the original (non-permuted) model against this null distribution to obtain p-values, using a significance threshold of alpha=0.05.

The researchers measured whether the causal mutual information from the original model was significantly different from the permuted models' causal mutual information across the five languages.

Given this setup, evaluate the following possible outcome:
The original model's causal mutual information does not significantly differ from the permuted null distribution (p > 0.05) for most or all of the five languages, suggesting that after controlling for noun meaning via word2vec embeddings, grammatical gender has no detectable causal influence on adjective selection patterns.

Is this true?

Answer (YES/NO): NO